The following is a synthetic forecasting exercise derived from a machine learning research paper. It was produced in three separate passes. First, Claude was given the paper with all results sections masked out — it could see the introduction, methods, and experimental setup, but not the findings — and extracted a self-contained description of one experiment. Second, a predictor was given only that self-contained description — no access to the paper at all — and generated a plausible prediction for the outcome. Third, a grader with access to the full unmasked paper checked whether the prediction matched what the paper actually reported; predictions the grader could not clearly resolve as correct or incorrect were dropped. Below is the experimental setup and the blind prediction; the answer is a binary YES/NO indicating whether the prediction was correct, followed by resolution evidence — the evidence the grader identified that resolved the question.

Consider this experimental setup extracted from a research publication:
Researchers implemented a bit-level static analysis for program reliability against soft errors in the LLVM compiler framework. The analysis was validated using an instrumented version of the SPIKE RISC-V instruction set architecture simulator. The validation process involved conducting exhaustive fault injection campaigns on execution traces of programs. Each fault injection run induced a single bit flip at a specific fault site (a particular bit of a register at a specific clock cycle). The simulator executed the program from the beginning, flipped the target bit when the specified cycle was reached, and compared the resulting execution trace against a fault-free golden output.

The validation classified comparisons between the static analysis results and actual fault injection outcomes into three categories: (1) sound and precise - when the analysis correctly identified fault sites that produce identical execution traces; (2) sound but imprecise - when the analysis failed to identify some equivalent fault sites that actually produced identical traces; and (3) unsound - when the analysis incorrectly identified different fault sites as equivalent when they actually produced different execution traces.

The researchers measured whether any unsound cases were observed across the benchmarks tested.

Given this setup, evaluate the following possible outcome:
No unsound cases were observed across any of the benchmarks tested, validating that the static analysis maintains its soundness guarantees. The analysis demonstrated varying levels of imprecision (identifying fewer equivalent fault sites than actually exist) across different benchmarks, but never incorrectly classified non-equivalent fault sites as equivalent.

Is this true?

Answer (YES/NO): YES